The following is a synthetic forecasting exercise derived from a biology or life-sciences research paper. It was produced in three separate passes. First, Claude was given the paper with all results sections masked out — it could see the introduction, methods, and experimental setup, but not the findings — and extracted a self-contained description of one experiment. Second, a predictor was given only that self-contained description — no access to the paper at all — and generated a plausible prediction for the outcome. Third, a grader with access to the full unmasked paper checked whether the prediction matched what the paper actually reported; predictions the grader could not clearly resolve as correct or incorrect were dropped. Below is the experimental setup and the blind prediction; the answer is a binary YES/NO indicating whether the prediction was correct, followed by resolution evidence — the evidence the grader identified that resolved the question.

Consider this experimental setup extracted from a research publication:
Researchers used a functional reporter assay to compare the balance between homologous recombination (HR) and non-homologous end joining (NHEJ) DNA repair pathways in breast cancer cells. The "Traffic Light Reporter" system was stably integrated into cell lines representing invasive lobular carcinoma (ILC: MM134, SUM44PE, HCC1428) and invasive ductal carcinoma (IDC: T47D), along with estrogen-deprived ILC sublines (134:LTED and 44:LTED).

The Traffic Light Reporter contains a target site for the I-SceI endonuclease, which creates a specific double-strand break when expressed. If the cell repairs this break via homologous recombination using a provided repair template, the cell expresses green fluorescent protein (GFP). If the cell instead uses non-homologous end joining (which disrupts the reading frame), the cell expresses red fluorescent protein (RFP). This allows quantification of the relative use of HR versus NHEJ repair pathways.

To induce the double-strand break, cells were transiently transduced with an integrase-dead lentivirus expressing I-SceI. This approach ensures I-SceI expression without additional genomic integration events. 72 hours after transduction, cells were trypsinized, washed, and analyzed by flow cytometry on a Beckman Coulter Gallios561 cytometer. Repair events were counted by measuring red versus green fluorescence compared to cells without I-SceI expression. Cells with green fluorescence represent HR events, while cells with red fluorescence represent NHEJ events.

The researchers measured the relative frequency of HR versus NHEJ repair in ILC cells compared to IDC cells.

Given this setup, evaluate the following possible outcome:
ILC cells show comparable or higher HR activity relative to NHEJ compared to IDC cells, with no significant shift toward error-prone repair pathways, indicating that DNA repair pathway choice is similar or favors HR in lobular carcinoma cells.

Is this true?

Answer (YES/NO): NO